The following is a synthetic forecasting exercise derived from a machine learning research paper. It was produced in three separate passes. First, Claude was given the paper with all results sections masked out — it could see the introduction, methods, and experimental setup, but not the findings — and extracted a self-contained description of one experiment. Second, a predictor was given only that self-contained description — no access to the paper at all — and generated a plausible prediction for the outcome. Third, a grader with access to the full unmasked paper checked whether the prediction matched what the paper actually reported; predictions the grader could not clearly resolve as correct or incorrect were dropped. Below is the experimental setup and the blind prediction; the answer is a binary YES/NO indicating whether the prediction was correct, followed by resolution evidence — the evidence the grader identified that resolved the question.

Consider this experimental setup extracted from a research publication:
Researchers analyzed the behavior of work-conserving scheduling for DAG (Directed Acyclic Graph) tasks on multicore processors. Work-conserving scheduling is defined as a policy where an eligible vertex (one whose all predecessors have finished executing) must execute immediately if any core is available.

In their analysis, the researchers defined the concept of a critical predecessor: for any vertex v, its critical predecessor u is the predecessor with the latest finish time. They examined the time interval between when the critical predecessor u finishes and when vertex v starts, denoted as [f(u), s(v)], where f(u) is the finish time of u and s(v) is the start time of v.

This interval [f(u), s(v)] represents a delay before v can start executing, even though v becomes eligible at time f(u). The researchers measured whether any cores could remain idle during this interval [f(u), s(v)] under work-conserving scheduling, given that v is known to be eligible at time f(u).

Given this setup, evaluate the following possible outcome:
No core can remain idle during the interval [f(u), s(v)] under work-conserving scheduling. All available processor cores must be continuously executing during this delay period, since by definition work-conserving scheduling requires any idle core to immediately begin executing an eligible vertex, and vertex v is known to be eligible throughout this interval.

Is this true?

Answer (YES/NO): YES